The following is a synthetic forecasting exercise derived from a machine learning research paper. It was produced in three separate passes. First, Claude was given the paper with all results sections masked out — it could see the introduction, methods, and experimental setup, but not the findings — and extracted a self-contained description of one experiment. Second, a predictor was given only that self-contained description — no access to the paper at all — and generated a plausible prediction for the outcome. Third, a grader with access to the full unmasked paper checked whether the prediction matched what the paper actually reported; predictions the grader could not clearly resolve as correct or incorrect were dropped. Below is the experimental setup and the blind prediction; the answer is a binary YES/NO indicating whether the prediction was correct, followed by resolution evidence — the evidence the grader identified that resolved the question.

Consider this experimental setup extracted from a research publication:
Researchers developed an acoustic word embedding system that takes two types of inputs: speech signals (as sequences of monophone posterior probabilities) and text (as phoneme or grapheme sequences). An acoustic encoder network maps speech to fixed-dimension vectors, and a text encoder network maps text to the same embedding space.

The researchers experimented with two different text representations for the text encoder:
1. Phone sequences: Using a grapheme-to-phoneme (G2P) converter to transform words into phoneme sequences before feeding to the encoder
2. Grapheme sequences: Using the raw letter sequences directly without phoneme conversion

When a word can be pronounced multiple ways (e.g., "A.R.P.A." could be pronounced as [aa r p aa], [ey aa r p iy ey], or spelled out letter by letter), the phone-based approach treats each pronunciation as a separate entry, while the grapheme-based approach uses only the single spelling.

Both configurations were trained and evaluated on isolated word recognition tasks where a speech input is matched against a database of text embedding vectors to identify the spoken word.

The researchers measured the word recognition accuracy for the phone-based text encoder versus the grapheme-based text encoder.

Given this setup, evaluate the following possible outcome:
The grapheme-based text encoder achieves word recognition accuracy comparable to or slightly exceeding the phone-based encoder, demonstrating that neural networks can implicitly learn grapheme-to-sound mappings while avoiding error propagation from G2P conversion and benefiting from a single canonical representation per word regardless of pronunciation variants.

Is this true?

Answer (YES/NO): NO